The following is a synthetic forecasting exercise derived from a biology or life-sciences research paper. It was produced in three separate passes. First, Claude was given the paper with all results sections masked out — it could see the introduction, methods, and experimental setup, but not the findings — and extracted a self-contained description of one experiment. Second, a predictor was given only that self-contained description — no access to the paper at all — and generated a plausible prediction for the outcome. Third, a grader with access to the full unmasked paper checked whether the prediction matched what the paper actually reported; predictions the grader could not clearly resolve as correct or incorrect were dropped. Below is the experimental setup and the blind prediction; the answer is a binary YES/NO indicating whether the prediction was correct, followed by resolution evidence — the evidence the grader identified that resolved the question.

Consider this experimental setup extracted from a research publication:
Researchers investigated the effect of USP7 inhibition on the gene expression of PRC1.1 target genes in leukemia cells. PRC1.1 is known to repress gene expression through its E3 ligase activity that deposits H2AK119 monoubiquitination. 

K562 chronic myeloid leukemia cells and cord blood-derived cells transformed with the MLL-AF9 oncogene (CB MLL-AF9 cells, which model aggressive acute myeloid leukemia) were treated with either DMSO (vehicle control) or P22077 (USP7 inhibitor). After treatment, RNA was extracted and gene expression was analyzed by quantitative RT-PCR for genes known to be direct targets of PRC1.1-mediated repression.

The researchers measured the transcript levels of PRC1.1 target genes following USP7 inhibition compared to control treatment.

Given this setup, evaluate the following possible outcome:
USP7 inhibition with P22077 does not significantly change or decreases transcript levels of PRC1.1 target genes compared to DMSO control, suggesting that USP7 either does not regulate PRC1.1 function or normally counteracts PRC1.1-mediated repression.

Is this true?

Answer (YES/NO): NO